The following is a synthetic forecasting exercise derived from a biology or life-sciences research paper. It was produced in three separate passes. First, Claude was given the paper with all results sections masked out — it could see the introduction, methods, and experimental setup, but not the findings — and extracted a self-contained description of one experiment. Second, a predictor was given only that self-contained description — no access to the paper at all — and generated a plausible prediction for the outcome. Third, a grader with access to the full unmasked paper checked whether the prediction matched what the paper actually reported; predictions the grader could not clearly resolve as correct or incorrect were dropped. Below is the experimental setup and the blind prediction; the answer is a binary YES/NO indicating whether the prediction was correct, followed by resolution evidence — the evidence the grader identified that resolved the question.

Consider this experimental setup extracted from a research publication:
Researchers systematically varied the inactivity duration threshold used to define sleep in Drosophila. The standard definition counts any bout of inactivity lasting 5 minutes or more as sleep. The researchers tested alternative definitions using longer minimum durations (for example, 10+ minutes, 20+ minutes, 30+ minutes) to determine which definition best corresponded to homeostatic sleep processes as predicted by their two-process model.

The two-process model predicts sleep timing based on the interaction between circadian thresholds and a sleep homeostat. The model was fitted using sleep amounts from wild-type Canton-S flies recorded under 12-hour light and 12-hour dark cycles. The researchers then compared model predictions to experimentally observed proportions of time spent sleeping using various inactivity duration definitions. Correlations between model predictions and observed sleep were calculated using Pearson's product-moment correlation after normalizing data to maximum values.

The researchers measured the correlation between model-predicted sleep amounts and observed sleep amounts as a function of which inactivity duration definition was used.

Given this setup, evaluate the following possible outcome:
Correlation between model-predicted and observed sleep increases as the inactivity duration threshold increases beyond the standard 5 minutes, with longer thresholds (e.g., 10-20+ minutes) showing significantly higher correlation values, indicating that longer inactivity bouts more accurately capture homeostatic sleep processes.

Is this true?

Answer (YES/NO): NO